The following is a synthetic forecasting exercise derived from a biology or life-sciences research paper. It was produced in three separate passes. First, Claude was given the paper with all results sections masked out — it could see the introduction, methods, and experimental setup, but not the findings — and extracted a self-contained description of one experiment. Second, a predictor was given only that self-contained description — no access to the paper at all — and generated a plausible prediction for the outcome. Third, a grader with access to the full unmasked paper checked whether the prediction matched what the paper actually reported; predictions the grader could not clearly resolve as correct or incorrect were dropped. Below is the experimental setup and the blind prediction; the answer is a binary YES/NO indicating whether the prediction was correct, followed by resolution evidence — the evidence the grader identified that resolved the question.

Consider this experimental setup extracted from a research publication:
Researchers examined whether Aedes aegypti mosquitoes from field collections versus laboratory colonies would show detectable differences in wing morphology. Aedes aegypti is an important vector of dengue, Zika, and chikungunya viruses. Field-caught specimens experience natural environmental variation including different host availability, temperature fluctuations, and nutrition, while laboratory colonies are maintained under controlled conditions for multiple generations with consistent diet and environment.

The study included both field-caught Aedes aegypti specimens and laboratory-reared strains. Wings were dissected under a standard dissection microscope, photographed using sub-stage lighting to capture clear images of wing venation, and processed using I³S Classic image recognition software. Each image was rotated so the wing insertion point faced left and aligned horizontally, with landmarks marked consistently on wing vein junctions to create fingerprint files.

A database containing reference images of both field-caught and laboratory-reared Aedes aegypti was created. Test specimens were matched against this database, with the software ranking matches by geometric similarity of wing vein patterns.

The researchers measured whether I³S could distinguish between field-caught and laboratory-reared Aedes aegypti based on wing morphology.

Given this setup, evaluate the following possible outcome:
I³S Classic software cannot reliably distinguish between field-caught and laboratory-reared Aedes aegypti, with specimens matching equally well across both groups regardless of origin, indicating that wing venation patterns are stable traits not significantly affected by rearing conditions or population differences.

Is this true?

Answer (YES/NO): NO